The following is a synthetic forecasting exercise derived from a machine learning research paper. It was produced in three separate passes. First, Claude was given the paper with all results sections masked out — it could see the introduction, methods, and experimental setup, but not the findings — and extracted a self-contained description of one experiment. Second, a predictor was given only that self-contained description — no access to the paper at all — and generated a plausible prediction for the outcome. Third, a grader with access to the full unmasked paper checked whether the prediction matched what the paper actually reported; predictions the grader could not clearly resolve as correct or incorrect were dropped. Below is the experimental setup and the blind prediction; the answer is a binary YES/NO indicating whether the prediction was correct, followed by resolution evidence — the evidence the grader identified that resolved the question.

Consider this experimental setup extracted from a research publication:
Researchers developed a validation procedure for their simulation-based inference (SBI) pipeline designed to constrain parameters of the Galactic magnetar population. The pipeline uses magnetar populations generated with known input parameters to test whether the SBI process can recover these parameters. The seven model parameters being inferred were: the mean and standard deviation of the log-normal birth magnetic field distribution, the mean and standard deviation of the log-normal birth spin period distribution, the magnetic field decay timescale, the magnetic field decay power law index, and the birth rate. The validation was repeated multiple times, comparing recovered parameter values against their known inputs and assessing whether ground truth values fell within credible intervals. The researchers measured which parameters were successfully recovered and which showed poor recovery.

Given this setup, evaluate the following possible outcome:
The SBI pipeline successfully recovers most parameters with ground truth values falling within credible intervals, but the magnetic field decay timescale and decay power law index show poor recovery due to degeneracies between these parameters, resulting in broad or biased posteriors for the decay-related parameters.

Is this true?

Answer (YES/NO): NO